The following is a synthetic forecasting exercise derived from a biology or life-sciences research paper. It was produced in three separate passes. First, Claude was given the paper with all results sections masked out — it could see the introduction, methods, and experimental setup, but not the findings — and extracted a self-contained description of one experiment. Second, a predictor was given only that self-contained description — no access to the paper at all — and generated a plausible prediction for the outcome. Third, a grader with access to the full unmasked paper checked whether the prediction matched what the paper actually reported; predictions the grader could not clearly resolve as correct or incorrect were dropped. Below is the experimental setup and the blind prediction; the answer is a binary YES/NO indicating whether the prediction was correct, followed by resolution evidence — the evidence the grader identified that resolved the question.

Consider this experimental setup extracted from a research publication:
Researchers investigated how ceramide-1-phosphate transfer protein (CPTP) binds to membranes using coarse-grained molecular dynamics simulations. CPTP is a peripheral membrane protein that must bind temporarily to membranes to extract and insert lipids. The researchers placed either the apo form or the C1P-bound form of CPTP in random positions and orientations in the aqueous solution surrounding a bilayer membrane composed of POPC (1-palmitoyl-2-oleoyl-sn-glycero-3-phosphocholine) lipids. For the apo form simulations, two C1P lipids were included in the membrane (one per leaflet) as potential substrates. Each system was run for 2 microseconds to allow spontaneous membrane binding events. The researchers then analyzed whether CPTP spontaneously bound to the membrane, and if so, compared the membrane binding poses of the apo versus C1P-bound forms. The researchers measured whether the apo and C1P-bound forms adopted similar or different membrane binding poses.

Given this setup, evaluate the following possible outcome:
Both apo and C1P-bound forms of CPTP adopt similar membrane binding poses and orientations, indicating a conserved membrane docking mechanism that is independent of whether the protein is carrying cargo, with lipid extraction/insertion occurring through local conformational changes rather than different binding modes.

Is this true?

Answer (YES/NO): YES